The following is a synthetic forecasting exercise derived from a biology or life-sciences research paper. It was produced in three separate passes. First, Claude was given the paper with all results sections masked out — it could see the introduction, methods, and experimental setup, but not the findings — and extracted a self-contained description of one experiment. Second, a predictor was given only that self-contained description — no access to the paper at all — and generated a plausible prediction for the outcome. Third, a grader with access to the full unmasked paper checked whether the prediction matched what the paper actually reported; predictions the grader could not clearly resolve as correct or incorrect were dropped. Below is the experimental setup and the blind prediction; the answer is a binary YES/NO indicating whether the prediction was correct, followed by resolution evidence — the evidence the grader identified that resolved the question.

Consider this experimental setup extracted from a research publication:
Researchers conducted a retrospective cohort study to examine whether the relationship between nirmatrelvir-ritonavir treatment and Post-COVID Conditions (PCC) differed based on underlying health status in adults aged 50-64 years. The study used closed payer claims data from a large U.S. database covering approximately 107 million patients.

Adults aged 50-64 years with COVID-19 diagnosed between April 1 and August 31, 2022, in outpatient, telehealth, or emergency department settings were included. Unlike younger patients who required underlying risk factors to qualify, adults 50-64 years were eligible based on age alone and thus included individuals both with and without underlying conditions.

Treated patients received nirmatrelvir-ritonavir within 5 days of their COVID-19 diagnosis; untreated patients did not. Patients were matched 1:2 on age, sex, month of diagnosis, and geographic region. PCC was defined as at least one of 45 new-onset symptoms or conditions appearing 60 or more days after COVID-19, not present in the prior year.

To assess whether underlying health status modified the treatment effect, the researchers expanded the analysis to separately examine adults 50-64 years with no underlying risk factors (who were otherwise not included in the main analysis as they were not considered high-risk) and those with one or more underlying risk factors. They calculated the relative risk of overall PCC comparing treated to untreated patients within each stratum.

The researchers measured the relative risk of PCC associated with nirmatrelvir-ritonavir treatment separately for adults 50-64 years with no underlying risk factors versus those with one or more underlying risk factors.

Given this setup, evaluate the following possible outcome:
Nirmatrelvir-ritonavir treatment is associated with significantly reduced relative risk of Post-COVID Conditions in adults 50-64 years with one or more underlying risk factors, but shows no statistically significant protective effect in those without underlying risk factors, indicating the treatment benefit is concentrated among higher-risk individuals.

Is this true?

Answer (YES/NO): NO